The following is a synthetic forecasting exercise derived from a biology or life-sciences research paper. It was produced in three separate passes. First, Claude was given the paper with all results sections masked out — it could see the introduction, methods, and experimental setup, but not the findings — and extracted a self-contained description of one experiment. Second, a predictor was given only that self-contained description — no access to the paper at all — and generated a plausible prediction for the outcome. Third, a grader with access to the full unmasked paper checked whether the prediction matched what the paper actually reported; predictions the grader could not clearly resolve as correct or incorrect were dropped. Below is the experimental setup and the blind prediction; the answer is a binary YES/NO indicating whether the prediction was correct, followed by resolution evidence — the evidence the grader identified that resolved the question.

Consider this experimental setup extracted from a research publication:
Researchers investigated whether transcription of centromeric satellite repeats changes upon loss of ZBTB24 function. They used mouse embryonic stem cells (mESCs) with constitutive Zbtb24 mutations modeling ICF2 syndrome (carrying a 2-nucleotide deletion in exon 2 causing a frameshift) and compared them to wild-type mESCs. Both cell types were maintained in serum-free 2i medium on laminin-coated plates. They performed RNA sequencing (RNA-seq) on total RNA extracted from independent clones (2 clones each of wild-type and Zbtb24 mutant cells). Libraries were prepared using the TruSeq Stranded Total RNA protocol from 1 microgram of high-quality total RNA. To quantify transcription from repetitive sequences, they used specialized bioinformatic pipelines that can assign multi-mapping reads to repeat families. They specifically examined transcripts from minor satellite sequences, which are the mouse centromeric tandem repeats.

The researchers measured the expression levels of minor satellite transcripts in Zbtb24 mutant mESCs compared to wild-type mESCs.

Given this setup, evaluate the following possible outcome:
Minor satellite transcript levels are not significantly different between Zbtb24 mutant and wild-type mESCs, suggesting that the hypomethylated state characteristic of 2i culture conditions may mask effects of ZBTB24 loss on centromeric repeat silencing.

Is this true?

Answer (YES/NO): NO